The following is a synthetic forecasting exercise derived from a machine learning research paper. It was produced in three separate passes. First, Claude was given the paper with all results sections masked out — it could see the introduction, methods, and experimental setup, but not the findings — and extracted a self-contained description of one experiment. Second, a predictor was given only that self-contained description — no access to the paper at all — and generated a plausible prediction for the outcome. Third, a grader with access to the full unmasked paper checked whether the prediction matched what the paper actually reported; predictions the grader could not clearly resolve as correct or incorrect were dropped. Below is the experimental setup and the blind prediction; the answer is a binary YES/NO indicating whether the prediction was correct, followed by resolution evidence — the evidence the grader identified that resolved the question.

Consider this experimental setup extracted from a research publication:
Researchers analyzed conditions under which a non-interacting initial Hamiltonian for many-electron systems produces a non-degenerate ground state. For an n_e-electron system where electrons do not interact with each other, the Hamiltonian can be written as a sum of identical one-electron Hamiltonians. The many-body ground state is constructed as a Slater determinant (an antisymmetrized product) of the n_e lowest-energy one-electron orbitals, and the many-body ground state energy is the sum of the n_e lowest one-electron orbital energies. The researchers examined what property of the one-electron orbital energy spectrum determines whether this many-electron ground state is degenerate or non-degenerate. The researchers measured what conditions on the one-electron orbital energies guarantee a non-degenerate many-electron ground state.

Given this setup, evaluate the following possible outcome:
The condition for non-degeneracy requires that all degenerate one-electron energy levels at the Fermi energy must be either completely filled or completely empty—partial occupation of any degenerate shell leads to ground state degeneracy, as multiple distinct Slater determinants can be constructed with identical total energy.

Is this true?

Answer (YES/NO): YES